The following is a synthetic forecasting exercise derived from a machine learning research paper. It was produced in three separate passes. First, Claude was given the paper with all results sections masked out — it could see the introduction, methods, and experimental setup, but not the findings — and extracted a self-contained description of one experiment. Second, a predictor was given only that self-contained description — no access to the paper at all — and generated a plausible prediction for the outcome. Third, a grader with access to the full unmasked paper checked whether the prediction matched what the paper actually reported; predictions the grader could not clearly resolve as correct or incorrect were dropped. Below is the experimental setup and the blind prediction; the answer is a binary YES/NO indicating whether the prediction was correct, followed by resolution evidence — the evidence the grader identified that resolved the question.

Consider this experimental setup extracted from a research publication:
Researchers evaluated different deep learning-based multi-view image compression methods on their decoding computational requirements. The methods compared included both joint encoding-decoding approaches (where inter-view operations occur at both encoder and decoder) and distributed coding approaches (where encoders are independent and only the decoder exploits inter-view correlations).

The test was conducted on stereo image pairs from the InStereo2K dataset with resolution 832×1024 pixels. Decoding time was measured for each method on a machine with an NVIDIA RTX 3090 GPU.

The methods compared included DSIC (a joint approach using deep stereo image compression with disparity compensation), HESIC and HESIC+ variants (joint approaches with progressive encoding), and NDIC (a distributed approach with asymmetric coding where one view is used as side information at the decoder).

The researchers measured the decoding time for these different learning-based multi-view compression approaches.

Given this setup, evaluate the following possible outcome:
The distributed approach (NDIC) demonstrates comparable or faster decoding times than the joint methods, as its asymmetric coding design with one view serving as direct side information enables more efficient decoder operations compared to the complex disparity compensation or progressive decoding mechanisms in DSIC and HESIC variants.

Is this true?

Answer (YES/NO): YES